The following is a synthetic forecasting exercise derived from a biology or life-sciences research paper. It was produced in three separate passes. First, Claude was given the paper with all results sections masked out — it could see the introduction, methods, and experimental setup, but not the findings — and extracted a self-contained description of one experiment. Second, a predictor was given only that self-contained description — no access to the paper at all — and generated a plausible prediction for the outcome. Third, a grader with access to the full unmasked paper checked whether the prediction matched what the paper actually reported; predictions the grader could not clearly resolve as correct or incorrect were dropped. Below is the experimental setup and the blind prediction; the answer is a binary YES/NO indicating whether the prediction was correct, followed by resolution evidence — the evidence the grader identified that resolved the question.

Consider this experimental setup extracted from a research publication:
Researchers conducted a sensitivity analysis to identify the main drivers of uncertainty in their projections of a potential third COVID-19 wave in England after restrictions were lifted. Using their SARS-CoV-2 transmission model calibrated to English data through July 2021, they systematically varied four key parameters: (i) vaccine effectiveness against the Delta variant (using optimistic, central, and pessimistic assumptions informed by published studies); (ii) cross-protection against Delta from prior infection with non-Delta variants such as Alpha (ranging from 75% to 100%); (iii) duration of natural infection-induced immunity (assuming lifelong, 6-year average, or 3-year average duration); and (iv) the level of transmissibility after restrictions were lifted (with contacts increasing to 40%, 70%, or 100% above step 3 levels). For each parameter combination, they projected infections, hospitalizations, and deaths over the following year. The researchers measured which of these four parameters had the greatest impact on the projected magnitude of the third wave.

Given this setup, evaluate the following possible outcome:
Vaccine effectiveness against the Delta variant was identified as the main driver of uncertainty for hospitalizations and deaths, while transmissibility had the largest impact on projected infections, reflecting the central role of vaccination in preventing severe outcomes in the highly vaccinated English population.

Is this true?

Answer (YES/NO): NO